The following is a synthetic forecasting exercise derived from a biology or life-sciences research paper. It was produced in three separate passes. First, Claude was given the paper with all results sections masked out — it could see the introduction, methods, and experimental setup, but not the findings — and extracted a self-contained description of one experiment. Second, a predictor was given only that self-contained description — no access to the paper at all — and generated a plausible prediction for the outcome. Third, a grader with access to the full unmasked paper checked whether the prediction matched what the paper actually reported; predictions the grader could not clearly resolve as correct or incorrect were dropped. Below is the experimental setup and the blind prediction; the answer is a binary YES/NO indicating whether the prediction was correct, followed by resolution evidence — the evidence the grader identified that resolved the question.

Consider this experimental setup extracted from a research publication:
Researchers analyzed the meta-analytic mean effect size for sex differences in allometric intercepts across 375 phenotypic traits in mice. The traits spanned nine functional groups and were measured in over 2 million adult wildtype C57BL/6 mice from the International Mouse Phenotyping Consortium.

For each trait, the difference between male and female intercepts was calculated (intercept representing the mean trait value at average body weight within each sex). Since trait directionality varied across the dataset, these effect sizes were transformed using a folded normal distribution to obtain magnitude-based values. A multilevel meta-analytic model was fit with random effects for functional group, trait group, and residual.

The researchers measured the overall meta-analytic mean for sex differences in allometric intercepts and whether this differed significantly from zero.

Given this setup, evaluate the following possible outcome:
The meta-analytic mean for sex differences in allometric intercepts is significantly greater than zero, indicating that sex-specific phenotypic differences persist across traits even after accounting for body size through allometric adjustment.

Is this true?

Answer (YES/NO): YES